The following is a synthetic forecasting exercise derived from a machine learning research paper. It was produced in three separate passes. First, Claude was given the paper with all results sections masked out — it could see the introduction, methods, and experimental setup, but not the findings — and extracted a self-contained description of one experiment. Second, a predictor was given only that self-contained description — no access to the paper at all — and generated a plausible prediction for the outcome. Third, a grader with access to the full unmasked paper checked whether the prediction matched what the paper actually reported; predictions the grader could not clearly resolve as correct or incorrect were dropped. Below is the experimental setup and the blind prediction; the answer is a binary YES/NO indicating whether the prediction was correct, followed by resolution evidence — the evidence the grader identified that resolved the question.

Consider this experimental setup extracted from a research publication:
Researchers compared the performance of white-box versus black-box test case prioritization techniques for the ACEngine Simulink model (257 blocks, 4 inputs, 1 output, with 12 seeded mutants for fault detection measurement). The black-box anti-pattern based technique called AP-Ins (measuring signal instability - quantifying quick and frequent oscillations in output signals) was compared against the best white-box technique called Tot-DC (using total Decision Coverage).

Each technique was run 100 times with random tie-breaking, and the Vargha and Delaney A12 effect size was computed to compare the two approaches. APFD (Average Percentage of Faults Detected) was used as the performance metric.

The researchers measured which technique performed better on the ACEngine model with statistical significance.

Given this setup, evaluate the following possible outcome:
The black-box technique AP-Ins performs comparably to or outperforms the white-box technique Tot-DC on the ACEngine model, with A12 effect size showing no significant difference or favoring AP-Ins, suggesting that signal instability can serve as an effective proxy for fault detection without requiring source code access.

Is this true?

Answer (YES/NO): YES